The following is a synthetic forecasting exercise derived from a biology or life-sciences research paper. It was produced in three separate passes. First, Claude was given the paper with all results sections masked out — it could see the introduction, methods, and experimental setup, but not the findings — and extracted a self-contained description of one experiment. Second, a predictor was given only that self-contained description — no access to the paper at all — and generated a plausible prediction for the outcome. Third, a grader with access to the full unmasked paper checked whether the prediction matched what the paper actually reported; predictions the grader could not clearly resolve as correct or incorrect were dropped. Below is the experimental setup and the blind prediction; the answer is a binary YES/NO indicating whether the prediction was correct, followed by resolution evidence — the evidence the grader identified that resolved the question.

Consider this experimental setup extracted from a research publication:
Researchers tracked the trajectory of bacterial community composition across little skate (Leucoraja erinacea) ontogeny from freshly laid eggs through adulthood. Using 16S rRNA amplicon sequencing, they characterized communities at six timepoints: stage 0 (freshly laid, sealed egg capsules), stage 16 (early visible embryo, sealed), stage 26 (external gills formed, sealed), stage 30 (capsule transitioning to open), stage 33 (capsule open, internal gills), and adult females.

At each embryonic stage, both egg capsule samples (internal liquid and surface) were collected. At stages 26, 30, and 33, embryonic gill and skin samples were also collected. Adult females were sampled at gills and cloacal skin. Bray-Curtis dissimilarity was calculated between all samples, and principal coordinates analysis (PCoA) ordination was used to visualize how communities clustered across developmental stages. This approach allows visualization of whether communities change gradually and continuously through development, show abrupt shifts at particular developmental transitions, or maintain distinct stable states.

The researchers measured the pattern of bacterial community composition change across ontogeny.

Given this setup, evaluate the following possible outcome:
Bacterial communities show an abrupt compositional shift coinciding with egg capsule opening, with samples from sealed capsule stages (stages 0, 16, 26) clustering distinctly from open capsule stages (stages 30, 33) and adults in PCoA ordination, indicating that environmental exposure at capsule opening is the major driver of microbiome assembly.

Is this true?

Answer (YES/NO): NO